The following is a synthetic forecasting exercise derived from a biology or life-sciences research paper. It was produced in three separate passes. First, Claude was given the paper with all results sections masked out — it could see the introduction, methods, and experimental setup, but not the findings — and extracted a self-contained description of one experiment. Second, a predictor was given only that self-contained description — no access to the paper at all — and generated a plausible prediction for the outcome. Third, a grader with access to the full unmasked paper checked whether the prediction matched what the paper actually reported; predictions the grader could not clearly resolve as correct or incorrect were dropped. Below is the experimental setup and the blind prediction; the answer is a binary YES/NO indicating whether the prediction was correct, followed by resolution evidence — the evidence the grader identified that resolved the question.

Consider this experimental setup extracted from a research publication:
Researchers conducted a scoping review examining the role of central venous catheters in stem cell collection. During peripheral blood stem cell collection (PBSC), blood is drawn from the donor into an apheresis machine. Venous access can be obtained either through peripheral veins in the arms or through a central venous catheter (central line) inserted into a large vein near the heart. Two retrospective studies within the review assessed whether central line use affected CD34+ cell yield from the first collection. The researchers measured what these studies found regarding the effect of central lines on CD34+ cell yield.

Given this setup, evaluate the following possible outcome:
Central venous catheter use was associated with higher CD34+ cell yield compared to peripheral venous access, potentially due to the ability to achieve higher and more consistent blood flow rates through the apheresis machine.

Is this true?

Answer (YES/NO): NO